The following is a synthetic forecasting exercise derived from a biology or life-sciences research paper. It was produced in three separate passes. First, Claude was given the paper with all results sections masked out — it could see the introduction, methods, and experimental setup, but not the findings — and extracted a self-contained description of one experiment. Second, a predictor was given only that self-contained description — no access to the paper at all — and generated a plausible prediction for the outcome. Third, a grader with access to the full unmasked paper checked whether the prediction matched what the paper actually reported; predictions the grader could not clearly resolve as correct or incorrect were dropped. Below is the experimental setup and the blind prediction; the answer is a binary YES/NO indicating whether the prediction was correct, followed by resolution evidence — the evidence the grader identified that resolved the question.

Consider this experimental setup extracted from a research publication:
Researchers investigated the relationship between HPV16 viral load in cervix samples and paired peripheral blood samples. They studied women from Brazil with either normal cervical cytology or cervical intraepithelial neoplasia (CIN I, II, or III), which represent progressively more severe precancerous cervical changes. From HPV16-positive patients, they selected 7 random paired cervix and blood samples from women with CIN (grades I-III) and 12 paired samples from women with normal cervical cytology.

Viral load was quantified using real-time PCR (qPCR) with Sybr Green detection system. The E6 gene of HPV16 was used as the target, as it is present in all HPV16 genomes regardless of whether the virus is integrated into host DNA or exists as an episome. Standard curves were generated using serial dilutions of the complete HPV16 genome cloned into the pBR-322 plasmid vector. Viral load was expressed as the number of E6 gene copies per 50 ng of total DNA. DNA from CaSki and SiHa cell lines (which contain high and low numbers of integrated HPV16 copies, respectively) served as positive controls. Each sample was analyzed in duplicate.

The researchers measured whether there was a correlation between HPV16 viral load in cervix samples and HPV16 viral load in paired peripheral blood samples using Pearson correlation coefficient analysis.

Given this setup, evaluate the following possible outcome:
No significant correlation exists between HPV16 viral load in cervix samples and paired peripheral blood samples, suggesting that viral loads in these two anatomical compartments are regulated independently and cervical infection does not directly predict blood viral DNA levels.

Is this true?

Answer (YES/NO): NO